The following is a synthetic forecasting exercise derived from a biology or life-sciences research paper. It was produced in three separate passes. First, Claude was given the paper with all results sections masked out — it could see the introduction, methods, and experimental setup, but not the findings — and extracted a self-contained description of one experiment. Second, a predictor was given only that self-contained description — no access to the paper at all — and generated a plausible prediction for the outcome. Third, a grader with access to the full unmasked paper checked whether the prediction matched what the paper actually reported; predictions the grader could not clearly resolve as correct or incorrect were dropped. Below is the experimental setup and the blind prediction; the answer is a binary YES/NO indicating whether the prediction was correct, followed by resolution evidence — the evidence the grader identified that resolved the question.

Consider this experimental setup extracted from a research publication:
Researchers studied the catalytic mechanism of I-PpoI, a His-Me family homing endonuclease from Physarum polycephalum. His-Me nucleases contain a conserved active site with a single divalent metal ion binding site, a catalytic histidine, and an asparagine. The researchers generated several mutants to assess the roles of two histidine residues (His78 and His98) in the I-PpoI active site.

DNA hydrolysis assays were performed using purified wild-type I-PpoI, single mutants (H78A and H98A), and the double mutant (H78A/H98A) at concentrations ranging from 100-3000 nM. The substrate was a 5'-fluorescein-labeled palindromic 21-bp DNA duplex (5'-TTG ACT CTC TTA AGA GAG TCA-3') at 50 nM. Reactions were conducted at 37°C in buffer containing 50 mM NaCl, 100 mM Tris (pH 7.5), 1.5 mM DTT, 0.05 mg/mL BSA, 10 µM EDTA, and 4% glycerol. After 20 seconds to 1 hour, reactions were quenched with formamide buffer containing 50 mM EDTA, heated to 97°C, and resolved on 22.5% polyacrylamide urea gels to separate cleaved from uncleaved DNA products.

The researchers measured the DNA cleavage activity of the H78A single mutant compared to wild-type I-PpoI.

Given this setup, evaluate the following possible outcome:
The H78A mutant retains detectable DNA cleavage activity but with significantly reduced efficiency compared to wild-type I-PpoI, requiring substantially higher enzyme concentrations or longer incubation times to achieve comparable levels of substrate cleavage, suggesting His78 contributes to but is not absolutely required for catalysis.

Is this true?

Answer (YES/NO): NO